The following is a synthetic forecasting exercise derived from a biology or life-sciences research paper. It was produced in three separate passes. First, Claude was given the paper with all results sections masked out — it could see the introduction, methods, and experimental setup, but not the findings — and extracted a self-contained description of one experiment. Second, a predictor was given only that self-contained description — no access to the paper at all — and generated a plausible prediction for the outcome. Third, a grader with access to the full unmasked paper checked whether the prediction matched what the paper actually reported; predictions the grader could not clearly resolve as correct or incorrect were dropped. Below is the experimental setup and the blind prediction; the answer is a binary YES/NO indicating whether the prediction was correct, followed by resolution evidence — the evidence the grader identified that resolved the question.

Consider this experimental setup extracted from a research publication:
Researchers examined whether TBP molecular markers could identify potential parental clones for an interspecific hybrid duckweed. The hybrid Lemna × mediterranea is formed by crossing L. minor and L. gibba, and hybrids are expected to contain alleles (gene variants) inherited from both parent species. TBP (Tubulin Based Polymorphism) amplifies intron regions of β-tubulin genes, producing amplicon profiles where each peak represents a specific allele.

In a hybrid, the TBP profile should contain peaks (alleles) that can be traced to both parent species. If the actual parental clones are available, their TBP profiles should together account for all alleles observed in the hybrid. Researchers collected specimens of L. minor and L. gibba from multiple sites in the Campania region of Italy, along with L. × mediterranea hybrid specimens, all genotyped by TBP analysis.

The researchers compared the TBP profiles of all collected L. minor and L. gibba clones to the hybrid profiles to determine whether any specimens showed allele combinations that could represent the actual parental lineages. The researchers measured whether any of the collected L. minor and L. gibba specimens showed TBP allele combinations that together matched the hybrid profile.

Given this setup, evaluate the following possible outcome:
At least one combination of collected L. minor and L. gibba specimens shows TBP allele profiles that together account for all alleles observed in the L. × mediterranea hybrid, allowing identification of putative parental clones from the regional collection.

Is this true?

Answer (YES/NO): YES